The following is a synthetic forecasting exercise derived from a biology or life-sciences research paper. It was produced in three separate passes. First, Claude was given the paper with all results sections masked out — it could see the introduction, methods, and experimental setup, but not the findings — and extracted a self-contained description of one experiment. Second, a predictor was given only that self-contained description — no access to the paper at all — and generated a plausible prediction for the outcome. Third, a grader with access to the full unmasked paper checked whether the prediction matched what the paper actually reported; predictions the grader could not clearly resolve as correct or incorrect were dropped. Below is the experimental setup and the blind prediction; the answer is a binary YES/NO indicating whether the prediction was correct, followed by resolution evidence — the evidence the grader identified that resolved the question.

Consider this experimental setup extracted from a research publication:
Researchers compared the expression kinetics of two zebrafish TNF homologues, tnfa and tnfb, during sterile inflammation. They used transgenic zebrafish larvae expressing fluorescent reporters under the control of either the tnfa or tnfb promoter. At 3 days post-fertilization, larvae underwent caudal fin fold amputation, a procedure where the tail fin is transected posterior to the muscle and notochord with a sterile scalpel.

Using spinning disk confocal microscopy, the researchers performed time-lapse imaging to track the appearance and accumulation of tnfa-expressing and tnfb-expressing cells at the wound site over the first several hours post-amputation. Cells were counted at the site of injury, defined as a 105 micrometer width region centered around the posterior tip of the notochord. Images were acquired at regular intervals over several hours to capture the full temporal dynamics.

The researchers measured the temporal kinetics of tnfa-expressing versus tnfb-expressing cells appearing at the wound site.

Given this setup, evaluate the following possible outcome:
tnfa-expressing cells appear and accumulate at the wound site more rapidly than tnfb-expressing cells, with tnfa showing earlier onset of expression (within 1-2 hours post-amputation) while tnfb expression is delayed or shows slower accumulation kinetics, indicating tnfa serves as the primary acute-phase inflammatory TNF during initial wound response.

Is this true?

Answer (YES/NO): NO